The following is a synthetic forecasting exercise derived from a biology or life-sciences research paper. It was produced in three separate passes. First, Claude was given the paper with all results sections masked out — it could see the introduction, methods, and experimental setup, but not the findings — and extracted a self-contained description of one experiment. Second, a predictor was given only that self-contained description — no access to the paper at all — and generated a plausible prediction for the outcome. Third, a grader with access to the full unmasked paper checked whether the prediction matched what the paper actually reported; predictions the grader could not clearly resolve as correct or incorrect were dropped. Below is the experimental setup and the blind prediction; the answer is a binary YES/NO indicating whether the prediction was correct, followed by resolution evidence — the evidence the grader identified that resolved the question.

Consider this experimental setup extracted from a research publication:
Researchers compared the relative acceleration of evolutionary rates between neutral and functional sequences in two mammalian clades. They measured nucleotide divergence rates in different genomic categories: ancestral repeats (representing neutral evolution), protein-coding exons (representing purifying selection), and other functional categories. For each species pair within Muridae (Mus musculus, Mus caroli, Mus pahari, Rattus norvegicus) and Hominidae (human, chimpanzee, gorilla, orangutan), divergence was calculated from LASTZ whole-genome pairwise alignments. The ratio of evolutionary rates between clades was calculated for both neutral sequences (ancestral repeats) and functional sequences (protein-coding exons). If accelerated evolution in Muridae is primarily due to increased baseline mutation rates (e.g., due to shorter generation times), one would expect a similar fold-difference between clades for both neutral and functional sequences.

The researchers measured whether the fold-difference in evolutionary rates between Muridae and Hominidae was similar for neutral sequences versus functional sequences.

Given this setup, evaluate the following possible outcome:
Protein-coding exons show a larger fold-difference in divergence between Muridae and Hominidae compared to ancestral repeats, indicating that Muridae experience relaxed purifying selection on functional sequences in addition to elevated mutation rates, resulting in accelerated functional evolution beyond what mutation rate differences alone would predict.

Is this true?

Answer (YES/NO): NO